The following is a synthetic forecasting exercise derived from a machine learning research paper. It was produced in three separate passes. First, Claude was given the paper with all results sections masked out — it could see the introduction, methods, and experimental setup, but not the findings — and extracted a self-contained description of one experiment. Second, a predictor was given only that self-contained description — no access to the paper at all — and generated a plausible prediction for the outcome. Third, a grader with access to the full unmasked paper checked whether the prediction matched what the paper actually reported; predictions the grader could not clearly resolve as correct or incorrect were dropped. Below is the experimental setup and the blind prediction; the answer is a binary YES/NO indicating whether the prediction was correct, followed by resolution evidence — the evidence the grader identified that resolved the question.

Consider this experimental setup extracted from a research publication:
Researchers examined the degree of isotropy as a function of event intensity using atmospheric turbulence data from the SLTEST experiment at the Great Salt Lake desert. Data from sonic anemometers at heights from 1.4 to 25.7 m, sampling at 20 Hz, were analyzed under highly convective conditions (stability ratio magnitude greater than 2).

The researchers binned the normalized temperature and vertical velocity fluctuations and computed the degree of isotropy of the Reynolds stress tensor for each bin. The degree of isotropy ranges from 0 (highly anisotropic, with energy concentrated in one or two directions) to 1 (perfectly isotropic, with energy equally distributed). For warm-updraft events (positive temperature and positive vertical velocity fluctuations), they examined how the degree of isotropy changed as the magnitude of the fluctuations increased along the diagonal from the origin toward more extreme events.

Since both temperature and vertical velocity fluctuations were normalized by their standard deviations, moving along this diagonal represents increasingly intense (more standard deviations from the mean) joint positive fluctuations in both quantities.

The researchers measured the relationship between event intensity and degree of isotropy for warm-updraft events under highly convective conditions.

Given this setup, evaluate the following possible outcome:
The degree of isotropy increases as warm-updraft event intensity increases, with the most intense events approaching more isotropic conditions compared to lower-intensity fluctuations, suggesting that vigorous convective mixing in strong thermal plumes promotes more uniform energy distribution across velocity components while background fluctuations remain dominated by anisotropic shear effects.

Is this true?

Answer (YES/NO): NO